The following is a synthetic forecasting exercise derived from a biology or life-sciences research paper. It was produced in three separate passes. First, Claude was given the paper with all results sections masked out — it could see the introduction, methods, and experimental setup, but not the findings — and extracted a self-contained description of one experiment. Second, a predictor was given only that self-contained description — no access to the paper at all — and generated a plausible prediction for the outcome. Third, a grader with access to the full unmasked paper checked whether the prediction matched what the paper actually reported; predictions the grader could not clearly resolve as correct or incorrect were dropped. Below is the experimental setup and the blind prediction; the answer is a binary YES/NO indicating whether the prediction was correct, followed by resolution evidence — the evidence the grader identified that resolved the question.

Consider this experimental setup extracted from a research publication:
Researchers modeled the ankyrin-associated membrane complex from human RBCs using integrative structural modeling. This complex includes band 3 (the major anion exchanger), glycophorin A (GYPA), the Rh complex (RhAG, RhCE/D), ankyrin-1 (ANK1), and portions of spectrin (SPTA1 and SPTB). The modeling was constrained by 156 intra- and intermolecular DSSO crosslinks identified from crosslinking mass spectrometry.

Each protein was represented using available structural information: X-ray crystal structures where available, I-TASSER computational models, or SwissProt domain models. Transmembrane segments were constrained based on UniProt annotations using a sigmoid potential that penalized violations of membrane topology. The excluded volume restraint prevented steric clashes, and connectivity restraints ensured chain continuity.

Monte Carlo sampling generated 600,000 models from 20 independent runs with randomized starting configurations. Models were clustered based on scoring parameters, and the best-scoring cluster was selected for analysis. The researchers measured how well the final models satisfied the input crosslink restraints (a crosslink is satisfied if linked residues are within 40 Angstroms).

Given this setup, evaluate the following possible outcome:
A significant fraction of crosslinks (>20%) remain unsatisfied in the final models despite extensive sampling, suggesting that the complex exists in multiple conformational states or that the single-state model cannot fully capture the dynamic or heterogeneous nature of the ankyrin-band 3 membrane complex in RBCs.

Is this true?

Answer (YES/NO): YES